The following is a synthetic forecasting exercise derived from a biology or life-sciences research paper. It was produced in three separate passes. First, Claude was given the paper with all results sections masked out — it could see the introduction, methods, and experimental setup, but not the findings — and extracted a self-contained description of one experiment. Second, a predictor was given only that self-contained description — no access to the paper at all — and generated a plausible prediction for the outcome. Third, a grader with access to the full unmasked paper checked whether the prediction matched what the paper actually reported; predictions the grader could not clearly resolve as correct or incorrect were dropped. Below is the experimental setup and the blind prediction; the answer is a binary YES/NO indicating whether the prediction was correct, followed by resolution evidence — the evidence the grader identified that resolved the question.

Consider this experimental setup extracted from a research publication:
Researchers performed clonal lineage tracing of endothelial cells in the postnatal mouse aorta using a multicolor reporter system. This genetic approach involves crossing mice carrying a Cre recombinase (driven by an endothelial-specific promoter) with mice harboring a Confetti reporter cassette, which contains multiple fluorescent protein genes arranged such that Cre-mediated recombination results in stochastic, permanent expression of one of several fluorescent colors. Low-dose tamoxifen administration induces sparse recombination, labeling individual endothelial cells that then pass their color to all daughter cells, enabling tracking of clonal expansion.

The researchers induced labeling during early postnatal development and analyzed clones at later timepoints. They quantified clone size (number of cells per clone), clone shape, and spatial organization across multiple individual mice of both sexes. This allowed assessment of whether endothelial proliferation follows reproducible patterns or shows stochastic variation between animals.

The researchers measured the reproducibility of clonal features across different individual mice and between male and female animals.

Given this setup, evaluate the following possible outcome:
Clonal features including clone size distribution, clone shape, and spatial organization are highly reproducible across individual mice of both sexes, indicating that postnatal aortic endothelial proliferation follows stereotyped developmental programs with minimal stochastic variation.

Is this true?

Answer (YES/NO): NO